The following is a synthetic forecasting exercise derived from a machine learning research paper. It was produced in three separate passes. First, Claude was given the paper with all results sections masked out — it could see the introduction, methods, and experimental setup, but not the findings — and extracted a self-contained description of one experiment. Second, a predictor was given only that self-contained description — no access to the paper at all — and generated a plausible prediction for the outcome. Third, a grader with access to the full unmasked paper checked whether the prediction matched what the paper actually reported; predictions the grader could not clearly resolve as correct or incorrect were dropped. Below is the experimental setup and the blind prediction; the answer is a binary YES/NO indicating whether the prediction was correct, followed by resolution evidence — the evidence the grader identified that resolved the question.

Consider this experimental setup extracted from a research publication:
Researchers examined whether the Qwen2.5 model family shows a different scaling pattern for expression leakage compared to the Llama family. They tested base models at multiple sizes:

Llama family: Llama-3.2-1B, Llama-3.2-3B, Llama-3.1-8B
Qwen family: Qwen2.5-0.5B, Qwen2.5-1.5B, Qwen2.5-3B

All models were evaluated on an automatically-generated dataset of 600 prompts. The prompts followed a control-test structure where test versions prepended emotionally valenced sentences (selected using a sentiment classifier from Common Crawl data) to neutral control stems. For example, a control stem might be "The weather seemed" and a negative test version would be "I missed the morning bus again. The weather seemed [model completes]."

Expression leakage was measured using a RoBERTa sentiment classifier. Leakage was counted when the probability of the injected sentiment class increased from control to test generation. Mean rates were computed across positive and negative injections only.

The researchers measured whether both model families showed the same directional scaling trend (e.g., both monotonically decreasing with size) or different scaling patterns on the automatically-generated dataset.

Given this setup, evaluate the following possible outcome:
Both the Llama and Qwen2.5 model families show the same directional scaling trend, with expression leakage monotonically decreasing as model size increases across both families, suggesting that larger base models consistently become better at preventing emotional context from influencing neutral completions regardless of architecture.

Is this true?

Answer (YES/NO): YES